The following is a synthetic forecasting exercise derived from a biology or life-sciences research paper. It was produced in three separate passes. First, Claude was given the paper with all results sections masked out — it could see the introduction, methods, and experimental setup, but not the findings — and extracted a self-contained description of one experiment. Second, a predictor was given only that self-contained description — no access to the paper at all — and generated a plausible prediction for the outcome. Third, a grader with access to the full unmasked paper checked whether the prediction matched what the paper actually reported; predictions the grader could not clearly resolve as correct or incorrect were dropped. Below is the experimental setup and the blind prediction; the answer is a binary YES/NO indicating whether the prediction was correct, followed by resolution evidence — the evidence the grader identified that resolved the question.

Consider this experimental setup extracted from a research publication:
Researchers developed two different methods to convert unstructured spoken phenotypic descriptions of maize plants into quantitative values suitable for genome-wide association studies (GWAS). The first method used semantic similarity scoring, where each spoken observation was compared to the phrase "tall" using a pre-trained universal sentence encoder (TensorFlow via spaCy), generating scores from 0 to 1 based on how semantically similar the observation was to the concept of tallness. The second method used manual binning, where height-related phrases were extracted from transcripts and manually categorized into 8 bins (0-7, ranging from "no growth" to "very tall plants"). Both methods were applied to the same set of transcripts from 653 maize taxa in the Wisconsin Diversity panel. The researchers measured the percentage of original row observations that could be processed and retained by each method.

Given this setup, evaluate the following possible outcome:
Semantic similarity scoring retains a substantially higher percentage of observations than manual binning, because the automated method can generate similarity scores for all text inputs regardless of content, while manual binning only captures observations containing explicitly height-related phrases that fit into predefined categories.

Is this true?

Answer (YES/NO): YES